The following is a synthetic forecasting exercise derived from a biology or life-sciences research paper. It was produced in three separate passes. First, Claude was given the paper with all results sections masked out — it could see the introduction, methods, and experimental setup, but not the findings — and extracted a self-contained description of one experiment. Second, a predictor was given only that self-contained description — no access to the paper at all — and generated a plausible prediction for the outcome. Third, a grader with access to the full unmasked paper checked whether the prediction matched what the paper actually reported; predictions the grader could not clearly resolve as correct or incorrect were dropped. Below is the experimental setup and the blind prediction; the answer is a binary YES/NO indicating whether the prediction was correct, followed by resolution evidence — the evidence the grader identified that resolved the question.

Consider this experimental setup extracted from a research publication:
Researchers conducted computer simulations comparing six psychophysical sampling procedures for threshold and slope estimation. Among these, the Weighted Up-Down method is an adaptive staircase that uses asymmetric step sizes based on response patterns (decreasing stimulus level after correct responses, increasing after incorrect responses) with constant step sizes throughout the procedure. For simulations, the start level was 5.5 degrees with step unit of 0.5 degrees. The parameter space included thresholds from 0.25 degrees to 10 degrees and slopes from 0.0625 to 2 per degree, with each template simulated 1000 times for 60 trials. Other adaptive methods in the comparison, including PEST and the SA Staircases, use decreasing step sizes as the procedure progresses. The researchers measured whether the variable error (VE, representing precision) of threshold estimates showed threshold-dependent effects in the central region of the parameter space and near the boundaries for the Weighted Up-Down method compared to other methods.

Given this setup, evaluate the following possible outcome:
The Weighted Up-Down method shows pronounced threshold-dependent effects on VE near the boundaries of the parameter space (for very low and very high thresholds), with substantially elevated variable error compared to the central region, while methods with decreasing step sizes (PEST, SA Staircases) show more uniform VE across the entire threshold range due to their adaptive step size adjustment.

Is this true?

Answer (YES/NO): NO